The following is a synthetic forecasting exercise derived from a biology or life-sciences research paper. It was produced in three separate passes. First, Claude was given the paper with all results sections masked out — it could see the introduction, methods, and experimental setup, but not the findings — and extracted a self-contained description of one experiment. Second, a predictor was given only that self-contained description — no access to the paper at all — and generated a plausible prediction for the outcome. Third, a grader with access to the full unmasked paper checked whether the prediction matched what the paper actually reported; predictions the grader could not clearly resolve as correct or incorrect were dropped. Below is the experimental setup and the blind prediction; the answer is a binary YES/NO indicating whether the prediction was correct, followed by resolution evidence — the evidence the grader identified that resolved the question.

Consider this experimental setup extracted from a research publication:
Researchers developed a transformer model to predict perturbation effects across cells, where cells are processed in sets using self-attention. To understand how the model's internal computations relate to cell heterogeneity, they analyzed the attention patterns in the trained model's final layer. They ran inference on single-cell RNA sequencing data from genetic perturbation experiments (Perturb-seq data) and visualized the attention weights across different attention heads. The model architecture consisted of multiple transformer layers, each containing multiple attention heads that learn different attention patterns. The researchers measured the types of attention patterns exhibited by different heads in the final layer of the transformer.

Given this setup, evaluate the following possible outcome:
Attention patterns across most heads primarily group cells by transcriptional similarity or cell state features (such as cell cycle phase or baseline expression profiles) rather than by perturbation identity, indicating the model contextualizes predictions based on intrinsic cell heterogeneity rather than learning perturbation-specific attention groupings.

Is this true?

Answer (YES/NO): NO